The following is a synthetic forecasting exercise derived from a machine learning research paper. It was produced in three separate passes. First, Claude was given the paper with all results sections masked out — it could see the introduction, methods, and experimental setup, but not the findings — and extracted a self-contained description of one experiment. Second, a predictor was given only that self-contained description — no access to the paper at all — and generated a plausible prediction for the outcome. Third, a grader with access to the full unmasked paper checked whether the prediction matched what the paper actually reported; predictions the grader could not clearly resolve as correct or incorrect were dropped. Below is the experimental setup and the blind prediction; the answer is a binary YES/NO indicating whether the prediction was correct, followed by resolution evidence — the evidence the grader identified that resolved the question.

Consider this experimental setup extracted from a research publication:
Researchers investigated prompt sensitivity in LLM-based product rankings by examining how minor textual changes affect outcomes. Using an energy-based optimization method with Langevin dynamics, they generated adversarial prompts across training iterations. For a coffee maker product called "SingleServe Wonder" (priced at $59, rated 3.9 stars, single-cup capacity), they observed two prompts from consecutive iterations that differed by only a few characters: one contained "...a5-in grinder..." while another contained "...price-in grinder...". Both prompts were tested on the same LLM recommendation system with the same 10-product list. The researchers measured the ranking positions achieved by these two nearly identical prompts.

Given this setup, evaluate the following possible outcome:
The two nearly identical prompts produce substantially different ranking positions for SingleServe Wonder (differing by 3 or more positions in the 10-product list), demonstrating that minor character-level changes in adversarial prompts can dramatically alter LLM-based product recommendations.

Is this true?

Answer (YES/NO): YES